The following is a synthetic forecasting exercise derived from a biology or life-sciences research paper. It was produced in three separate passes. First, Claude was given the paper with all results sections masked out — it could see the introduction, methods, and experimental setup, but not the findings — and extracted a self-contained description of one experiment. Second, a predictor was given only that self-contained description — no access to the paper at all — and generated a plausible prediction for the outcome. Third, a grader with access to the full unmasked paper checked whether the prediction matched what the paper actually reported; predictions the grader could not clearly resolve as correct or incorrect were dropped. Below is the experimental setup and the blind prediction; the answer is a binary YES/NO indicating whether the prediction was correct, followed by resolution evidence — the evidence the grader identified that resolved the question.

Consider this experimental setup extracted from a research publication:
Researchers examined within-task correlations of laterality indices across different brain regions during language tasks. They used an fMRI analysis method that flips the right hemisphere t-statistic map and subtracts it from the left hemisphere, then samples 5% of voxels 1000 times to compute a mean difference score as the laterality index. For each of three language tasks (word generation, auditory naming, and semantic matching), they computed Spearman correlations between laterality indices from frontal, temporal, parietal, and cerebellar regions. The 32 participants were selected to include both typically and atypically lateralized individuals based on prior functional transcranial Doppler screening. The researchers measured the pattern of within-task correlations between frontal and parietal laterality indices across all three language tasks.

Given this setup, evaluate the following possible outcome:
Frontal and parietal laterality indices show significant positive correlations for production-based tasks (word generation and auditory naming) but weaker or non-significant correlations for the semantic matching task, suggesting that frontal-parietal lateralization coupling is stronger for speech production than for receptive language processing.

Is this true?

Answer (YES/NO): NO